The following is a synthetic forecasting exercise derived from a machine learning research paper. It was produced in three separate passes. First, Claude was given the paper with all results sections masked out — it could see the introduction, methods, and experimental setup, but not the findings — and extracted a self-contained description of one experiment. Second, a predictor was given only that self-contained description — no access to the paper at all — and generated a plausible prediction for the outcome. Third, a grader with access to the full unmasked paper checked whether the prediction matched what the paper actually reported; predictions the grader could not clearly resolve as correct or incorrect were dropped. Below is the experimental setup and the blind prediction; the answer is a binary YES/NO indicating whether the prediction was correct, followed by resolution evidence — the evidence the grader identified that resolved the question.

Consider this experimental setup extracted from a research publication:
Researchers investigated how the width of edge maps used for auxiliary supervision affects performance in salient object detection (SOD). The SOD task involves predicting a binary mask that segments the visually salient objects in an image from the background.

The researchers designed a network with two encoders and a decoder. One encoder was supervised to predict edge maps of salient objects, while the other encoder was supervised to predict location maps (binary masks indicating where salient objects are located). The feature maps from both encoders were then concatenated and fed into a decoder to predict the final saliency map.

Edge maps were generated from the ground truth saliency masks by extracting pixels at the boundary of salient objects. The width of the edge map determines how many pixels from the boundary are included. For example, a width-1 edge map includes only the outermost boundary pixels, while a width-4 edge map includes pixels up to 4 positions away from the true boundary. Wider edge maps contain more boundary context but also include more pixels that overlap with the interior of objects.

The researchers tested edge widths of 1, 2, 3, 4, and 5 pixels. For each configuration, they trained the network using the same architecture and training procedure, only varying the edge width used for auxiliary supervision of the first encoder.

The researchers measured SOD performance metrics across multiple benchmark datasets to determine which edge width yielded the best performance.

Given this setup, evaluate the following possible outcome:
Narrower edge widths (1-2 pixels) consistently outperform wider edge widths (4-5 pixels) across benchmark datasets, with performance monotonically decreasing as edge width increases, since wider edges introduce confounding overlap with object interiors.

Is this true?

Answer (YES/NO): NO